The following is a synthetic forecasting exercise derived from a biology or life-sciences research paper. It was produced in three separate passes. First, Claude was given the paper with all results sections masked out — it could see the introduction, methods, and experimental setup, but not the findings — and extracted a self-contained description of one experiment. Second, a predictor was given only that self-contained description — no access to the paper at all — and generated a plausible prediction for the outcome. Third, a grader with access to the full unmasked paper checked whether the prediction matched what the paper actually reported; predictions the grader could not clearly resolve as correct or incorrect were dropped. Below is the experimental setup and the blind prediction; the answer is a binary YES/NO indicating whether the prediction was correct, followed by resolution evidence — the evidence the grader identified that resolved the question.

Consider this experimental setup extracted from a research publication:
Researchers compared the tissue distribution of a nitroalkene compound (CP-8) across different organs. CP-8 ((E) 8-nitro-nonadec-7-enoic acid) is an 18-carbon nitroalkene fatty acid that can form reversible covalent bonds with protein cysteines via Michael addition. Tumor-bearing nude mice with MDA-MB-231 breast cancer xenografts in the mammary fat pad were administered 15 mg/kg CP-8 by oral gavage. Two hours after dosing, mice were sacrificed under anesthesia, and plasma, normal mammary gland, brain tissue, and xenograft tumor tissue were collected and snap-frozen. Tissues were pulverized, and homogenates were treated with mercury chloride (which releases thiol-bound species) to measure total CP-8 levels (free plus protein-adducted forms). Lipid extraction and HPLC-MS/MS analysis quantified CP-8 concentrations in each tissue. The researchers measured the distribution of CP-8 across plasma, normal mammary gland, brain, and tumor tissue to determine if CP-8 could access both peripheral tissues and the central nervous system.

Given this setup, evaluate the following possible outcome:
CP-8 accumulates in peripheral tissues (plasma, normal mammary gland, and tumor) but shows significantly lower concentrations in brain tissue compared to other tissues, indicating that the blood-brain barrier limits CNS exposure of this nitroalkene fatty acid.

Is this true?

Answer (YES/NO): NO